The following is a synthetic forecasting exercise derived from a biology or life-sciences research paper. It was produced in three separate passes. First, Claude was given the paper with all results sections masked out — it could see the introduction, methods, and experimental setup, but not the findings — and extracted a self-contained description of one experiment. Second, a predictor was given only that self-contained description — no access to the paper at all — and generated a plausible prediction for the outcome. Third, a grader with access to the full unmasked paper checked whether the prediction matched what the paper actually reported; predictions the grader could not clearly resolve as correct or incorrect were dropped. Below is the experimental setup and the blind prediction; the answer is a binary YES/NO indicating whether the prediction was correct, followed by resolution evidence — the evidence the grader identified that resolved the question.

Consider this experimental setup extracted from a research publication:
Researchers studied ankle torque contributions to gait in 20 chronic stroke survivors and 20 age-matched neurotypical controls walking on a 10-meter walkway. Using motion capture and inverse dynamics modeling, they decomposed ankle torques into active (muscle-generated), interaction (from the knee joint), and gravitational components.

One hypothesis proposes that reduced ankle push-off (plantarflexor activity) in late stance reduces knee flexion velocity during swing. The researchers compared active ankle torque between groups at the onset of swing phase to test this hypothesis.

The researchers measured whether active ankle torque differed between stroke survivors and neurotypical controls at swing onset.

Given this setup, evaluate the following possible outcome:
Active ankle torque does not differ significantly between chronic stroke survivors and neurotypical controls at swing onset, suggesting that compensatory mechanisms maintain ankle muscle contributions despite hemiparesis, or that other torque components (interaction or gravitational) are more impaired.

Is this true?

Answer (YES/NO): NO